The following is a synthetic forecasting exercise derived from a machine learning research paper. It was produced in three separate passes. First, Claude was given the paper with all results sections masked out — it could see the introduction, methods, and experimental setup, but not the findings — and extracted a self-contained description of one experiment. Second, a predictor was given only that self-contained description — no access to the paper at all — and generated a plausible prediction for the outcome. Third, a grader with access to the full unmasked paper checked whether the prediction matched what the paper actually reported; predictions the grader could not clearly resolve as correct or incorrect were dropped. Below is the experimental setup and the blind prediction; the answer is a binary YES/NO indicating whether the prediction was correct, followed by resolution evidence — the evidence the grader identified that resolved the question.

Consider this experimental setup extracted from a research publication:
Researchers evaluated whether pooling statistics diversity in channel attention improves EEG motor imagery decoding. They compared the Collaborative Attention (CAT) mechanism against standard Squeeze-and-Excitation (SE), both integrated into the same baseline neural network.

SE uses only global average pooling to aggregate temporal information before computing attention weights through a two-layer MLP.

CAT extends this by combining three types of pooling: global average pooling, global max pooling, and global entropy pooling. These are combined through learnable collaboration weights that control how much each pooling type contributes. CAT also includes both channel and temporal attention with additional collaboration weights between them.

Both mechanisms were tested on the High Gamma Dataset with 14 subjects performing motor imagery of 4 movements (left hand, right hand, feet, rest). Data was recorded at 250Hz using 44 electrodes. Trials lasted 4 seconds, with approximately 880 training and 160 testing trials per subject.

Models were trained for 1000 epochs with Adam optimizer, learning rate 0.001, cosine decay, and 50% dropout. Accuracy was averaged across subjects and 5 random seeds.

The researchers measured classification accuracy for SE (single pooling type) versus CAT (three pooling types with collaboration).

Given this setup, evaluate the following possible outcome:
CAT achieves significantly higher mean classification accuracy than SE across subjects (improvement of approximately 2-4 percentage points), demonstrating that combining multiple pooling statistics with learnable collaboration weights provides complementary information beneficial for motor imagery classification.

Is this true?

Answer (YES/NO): NO